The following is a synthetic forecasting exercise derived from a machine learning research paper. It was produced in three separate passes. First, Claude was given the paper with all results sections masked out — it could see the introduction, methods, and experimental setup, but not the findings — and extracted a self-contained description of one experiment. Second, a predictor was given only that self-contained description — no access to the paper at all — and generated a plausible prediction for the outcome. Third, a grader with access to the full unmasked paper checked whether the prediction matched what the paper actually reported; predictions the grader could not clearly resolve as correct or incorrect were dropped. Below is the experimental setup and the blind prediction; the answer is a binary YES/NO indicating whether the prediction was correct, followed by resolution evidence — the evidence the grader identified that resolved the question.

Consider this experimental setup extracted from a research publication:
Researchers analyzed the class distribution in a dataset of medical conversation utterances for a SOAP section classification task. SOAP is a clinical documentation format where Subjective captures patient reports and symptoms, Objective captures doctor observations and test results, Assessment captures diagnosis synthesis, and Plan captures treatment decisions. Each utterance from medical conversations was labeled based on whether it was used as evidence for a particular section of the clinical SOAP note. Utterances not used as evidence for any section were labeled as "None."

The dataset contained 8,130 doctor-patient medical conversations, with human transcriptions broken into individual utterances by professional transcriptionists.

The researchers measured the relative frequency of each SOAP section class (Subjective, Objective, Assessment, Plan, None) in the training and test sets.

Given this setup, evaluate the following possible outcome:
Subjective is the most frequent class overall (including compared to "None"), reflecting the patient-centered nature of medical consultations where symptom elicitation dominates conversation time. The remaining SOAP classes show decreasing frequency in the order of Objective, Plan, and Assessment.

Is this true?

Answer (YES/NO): NO